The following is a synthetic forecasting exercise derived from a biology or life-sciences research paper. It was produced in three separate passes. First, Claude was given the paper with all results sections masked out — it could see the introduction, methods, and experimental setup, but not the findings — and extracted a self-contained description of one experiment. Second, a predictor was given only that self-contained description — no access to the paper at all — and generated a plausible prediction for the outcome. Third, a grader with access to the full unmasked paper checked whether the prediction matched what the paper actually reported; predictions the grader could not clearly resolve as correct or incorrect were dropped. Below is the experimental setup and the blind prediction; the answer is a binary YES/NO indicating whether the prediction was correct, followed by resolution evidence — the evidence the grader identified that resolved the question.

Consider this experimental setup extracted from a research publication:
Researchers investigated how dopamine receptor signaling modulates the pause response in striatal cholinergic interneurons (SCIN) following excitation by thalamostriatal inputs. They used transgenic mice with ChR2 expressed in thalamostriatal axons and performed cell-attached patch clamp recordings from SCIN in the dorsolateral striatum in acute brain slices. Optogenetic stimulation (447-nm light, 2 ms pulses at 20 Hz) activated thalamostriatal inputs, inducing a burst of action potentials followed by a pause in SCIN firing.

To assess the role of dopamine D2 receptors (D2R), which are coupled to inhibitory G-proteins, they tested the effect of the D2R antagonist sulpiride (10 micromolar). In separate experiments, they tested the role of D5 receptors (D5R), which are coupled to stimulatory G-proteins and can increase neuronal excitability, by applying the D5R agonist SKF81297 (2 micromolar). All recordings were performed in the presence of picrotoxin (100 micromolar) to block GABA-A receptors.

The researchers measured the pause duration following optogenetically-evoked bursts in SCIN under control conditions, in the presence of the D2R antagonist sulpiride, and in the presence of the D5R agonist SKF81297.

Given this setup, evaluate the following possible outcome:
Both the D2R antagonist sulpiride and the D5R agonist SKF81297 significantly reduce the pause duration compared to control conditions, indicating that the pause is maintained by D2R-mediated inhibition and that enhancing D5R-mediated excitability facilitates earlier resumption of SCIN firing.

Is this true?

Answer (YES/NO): NO